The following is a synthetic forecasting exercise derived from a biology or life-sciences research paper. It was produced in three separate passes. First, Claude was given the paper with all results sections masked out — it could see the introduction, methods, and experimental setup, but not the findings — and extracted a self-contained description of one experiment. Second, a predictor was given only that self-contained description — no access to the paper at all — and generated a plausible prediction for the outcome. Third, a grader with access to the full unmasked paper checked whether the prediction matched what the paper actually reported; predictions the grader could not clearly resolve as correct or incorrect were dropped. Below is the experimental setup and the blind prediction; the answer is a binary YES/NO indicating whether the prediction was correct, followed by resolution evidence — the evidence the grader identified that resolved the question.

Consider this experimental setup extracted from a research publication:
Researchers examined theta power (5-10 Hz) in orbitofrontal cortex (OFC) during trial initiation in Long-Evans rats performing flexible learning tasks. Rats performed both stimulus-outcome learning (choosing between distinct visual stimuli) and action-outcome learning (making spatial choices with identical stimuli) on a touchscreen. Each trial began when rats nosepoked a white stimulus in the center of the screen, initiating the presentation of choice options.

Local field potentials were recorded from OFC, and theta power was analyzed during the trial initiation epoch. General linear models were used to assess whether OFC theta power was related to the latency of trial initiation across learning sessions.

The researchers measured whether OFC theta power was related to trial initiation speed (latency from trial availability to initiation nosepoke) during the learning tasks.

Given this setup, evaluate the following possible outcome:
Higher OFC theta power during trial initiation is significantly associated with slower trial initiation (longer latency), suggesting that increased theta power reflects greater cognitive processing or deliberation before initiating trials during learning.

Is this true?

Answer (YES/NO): YES